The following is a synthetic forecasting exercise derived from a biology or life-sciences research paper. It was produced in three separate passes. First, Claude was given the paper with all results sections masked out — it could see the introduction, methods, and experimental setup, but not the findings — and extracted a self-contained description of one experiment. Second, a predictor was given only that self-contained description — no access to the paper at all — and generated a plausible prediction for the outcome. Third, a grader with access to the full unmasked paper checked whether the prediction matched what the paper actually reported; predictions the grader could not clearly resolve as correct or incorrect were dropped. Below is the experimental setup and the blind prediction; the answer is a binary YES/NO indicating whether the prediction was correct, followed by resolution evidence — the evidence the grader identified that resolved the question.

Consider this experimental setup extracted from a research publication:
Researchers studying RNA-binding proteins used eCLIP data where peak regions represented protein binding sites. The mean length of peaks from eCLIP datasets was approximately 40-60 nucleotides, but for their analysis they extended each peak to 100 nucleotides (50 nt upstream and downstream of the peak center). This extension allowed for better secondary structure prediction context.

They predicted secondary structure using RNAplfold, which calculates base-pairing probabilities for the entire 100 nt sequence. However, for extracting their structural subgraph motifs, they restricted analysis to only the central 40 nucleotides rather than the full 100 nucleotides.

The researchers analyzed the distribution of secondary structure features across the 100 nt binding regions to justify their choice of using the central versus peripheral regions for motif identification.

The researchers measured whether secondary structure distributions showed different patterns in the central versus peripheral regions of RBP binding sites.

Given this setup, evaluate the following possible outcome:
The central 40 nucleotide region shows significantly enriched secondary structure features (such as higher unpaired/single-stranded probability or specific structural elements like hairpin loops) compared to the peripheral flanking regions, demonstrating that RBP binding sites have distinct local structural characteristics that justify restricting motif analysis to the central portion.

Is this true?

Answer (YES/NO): NO